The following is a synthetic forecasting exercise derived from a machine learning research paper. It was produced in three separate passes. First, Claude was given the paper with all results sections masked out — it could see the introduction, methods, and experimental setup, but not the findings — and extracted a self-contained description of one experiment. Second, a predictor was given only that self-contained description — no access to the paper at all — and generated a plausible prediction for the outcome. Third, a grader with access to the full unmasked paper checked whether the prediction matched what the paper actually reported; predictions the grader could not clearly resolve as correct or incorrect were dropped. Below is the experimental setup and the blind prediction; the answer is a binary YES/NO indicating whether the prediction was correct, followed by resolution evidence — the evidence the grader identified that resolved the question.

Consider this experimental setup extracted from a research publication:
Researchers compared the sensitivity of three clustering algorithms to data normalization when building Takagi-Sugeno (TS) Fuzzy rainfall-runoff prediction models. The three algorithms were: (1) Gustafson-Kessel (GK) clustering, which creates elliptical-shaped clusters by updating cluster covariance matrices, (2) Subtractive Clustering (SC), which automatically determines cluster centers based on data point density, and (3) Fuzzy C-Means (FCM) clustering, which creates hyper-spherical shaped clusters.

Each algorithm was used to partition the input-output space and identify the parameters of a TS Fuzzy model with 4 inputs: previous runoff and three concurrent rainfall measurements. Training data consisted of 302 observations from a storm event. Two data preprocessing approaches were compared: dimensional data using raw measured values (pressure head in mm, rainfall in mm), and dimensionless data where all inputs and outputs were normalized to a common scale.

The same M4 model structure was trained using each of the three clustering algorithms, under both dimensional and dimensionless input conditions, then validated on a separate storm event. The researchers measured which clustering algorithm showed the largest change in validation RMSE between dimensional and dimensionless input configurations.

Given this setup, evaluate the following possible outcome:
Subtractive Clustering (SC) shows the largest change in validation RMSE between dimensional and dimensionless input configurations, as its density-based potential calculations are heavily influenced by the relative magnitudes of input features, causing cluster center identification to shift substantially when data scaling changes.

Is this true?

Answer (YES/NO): NO